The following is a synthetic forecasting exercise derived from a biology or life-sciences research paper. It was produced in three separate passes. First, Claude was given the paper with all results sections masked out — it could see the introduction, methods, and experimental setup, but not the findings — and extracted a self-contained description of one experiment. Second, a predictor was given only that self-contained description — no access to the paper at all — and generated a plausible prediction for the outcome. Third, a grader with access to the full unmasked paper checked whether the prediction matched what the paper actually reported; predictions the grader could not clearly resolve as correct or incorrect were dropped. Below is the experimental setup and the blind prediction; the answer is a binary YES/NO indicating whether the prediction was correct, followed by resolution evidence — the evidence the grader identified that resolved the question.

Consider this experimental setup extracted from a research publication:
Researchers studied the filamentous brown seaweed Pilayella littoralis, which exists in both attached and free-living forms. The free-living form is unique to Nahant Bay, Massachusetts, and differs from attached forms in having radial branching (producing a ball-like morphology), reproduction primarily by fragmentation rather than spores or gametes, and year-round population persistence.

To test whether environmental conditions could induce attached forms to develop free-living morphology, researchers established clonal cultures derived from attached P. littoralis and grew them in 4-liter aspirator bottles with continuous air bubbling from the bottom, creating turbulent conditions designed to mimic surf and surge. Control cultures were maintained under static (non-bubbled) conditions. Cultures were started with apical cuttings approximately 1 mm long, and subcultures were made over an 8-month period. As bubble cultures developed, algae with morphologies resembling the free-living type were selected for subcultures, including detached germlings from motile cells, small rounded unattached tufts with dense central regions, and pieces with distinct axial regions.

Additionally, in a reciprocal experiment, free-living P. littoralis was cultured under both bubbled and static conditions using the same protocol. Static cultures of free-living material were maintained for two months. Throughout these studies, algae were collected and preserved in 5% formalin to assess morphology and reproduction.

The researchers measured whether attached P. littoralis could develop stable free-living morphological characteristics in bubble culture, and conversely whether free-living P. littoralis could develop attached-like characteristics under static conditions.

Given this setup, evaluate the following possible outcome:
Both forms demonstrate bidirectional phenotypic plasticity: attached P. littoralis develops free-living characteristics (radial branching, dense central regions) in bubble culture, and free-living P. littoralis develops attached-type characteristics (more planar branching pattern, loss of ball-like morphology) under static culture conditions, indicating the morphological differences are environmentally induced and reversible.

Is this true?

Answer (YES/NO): NO